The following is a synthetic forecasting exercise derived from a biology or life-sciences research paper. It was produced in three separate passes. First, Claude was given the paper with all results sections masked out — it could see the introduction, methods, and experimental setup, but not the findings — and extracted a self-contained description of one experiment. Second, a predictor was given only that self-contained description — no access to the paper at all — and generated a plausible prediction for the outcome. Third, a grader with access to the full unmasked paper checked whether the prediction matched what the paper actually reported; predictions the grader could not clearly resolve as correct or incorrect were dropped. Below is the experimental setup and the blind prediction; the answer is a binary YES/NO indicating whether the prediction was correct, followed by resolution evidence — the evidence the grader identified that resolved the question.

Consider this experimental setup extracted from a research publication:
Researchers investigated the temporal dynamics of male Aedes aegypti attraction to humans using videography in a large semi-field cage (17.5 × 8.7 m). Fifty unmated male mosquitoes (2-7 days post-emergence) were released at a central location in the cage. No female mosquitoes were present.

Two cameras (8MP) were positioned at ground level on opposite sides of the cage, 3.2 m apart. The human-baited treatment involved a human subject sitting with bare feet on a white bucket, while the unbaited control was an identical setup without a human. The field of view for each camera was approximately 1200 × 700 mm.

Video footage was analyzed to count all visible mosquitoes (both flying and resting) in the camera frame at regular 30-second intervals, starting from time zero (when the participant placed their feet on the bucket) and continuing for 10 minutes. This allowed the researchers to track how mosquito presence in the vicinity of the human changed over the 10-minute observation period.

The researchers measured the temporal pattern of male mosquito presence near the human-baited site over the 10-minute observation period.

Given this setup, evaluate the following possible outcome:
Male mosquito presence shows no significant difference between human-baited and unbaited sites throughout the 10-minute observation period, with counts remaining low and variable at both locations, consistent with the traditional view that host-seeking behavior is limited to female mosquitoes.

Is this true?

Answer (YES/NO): NO